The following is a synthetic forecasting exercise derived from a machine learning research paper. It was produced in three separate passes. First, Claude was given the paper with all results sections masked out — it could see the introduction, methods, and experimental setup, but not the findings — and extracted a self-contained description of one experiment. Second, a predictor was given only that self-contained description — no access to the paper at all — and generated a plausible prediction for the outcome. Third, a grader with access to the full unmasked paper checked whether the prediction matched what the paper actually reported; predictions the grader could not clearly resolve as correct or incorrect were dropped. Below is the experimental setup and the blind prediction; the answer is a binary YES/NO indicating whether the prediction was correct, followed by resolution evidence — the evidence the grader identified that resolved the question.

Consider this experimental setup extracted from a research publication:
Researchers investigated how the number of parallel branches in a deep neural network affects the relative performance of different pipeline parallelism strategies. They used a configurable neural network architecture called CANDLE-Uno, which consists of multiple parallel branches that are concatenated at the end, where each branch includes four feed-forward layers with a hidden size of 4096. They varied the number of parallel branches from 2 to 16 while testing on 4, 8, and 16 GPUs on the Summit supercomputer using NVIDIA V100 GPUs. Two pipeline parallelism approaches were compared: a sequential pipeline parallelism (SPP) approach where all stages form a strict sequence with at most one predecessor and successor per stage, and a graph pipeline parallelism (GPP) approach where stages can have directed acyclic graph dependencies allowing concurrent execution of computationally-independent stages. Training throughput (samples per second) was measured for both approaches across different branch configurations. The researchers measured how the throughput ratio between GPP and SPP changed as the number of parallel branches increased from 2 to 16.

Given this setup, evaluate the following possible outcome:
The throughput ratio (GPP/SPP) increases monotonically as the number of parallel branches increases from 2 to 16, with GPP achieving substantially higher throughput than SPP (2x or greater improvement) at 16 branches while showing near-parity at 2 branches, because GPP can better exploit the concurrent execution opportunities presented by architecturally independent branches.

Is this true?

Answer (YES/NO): NO